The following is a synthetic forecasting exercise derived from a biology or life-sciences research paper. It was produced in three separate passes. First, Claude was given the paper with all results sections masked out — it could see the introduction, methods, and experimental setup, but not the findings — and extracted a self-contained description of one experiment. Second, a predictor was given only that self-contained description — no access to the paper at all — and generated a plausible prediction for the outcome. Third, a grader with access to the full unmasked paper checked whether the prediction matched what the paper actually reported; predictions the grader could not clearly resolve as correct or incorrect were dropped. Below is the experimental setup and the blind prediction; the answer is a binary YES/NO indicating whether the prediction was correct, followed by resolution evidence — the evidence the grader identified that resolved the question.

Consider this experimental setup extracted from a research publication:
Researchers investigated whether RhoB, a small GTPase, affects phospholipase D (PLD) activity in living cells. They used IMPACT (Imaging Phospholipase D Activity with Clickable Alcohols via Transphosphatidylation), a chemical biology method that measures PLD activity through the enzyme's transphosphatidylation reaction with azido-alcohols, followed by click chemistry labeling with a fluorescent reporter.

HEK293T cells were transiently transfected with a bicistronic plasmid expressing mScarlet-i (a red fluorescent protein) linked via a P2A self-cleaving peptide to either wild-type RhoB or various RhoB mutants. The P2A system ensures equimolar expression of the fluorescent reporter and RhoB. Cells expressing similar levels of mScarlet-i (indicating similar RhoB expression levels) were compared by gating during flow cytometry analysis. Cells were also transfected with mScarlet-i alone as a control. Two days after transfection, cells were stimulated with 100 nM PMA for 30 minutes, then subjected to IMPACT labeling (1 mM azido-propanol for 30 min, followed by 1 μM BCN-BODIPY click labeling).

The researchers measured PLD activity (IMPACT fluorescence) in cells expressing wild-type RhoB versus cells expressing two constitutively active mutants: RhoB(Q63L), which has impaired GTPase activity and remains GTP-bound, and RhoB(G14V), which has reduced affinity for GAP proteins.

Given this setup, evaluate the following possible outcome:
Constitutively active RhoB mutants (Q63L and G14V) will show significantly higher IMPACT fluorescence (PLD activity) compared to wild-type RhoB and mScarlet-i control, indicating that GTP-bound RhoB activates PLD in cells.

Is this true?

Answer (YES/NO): NO